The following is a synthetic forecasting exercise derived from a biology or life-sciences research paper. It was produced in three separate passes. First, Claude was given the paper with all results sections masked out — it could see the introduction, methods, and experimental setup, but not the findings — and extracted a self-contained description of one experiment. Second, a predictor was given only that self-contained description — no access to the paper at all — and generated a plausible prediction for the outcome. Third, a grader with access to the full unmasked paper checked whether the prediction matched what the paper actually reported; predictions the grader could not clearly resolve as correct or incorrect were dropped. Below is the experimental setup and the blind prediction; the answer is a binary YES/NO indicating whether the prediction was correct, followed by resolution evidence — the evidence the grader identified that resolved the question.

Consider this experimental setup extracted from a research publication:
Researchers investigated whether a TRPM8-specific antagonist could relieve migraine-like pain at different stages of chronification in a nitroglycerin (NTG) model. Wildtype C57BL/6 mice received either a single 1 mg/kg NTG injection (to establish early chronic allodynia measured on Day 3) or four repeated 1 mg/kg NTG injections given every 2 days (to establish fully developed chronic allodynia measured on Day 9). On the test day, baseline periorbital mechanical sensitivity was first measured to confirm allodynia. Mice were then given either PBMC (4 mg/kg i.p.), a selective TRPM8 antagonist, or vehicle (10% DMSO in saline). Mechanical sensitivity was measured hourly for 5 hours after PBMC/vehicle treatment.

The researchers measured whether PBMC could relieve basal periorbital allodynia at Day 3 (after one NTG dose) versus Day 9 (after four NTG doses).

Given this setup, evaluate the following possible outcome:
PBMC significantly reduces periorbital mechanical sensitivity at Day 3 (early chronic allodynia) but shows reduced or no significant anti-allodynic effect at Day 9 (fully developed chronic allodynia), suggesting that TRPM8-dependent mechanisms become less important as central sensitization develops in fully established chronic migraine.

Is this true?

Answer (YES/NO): YES